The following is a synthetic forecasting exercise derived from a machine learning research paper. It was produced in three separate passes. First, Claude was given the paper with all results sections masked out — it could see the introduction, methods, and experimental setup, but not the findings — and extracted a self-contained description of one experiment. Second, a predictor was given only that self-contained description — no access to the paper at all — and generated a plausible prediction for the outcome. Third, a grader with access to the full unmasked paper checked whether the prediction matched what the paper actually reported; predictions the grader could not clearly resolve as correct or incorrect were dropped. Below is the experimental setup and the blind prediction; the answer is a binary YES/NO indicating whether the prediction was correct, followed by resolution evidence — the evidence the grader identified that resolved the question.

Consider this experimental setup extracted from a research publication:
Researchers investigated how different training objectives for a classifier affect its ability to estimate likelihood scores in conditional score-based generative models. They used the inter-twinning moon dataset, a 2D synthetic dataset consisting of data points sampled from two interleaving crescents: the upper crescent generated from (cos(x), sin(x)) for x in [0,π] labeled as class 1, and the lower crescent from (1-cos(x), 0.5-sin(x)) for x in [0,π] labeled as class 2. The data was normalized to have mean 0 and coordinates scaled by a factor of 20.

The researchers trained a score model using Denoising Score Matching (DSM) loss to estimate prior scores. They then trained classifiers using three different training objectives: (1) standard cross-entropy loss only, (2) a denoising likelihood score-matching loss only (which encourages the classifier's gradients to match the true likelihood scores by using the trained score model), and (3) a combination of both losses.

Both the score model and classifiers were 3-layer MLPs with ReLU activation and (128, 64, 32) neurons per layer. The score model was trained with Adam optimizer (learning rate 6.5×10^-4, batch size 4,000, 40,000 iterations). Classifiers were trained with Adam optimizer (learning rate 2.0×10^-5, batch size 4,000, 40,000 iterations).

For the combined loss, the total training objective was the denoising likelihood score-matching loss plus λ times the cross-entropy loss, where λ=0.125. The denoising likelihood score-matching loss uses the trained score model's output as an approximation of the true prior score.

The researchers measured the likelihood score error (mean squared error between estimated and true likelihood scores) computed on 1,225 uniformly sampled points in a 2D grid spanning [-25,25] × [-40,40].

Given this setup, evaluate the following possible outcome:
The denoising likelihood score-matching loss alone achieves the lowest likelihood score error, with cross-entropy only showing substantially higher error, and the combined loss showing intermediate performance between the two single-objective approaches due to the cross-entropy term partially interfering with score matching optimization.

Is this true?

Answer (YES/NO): NO